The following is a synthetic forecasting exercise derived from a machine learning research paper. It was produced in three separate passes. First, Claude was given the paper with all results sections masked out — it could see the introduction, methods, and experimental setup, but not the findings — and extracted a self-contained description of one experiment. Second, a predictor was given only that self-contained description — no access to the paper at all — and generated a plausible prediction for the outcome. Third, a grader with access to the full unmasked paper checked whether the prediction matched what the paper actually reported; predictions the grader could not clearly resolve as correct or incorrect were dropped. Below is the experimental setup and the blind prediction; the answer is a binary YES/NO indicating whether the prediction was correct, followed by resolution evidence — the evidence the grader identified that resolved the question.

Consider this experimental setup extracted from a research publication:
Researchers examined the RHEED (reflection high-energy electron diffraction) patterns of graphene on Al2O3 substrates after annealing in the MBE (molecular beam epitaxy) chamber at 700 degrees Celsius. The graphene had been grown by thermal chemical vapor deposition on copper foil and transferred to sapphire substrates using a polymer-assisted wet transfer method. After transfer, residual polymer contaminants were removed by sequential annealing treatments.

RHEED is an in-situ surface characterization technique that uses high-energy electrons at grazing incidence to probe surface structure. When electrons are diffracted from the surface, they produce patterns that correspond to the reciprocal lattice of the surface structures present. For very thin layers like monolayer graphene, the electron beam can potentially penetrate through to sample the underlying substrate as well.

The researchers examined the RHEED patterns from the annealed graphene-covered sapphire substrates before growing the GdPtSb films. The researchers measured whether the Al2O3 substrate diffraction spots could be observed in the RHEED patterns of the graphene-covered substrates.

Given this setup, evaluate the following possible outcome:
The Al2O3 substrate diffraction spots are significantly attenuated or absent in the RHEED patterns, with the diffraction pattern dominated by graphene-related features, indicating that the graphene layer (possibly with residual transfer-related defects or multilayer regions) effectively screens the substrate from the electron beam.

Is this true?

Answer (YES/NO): NO